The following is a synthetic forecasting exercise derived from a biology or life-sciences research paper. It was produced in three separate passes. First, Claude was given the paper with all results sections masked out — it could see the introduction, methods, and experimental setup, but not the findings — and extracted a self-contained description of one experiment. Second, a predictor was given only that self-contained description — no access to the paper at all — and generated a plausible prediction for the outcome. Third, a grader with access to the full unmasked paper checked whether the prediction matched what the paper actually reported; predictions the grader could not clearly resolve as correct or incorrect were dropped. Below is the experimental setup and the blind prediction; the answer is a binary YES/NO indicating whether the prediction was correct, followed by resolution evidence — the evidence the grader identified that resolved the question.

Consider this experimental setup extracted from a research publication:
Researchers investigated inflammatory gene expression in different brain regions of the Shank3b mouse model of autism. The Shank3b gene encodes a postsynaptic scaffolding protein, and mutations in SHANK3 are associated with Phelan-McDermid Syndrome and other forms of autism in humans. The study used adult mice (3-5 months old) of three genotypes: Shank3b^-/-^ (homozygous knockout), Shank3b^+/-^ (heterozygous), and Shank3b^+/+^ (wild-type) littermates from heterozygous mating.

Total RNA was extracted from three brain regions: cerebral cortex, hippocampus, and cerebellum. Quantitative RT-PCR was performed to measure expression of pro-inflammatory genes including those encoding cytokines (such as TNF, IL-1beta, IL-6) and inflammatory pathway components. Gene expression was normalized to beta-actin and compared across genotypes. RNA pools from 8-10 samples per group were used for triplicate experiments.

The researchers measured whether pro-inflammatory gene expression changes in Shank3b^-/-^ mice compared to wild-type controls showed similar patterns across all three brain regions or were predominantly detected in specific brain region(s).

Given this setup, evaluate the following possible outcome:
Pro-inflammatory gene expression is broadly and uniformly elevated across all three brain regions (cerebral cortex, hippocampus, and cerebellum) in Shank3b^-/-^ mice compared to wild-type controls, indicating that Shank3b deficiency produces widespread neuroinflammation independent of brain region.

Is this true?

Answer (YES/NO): NO